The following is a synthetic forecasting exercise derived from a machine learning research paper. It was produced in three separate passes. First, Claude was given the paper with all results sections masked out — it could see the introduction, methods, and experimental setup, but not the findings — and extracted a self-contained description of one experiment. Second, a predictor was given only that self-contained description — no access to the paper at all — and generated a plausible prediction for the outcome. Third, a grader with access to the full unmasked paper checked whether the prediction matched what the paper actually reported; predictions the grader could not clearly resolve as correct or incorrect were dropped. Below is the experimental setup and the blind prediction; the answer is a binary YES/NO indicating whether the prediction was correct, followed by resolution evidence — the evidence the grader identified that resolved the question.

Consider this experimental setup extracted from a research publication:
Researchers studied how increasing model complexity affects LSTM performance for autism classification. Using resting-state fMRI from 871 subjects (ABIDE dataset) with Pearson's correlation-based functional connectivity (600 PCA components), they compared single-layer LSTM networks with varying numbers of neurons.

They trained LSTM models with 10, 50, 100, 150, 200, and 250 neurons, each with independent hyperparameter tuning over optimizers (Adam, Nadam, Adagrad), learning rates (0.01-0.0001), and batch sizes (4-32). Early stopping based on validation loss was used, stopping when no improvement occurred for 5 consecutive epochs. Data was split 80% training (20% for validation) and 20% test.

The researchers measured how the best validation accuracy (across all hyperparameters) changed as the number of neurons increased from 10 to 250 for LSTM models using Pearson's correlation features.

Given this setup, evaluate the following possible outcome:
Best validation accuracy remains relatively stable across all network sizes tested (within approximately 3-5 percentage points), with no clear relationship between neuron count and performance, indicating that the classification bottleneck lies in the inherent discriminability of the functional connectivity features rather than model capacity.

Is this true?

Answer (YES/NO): NO